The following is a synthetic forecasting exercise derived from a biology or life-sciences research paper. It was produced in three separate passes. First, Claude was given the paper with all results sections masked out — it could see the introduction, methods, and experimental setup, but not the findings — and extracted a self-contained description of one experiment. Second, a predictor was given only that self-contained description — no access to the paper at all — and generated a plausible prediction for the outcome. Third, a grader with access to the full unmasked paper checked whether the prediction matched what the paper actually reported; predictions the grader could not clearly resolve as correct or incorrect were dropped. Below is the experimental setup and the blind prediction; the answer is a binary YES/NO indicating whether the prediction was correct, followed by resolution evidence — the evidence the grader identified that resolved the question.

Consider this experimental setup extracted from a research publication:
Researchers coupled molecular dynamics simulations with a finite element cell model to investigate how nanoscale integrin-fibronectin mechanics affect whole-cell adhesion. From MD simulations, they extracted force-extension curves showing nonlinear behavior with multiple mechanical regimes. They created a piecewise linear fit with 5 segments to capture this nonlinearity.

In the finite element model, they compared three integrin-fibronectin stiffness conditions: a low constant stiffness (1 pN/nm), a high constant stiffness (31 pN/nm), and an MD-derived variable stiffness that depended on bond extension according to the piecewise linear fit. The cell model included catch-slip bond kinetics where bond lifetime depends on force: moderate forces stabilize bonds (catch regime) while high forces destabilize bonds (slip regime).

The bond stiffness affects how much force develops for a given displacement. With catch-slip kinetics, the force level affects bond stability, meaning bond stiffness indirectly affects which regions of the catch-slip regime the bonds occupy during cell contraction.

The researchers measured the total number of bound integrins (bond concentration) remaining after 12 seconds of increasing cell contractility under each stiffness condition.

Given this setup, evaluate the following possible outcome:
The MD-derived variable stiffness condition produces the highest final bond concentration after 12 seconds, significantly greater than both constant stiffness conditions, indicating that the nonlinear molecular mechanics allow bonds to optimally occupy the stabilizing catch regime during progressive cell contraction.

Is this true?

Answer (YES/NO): NO